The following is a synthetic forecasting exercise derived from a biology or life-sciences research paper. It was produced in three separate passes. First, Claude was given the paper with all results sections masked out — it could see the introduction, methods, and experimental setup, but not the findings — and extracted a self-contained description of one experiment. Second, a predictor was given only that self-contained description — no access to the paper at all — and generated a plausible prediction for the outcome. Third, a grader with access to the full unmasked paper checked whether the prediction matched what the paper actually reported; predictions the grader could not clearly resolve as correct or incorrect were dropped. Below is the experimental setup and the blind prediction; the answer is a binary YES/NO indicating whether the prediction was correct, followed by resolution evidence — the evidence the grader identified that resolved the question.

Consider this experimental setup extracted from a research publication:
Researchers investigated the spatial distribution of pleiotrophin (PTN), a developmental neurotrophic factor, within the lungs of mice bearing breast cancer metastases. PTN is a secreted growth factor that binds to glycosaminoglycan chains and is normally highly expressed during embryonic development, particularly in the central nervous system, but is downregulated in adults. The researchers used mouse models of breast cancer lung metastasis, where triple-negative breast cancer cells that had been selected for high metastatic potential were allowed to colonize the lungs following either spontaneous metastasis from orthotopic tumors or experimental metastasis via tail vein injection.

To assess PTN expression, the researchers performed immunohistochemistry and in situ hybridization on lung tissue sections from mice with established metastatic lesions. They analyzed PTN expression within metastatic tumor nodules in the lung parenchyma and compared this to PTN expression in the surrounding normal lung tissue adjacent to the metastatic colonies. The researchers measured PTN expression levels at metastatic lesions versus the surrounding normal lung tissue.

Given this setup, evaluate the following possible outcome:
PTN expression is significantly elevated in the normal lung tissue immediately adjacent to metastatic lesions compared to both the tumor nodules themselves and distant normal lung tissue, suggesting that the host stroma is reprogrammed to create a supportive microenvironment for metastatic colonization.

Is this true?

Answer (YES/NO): NO